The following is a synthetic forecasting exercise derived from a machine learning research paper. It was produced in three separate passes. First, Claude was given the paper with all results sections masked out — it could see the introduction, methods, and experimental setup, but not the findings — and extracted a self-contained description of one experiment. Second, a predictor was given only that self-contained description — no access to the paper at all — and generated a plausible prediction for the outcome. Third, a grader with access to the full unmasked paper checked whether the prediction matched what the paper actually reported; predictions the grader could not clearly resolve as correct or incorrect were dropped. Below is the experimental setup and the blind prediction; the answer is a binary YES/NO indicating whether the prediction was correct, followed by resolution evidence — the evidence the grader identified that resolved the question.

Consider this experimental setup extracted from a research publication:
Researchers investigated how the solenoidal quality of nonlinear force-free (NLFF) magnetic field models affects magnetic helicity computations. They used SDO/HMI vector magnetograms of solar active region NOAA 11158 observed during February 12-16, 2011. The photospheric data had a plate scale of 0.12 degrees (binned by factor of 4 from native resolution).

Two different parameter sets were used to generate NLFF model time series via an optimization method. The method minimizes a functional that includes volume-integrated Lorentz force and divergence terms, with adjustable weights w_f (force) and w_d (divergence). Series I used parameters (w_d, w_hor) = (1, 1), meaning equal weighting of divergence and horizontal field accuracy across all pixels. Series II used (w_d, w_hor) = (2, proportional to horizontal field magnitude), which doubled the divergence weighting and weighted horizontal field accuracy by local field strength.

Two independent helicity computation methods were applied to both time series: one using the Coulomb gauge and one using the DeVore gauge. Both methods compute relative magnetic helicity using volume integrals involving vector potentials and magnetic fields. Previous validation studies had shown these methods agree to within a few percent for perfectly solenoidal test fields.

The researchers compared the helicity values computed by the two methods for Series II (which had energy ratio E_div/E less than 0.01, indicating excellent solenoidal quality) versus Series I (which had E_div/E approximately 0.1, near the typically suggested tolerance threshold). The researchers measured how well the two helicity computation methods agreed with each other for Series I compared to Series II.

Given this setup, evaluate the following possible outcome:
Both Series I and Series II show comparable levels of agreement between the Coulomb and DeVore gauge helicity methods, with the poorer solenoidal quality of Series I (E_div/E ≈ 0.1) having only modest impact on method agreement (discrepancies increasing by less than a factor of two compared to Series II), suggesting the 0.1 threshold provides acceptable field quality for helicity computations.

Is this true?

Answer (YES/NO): NO